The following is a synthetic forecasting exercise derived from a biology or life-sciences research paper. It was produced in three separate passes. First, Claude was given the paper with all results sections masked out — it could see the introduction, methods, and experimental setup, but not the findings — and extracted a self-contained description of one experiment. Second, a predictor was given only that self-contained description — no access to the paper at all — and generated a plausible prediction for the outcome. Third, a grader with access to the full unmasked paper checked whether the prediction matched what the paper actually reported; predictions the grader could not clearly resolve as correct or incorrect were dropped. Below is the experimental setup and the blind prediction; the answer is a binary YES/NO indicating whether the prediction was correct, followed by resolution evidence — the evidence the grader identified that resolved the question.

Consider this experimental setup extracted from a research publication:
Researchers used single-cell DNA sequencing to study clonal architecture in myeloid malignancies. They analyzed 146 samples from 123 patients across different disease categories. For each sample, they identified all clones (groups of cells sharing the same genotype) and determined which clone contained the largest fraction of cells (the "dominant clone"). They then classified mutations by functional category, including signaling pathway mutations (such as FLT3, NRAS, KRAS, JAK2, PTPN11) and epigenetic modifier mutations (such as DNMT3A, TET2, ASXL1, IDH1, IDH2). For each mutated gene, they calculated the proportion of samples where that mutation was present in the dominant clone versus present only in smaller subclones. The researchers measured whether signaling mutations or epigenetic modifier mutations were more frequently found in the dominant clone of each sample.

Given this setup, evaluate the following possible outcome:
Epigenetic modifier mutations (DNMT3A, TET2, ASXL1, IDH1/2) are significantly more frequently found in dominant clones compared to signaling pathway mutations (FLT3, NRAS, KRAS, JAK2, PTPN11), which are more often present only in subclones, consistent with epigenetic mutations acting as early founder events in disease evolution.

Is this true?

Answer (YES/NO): NO